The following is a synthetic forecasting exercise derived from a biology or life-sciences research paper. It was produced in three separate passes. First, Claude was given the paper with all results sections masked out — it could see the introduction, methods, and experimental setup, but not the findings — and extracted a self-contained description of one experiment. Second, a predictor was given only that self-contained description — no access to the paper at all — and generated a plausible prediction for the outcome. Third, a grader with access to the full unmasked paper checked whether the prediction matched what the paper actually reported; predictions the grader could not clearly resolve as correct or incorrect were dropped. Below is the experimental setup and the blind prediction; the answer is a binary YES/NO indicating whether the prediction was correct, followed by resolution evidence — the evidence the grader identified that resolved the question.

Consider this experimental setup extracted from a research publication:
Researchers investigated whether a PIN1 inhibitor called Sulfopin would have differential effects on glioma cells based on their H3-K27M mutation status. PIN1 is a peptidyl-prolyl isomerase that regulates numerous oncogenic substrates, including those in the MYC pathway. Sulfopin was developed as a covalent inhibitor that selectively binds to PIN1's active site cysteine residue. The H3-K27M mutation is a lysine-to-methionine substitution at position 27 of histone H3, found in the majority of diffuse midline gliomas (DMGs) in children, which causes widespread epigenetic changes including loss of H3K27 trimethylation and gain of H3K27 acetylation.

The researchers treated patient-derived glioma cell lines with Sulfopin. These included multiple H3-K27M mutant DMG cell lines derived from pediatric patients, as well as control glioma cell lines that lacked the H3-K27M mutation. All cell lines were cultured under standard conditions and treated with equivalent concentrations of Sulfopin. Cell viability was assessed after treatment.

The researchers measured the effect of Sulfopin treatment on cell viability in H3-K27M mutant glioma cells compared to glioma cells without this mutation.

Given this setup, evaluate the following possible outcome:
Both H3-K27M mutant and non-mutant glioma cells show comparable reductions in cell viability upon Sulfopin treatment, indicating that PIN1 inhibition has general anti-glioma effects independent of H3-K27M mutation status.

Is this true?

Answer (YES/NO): NO